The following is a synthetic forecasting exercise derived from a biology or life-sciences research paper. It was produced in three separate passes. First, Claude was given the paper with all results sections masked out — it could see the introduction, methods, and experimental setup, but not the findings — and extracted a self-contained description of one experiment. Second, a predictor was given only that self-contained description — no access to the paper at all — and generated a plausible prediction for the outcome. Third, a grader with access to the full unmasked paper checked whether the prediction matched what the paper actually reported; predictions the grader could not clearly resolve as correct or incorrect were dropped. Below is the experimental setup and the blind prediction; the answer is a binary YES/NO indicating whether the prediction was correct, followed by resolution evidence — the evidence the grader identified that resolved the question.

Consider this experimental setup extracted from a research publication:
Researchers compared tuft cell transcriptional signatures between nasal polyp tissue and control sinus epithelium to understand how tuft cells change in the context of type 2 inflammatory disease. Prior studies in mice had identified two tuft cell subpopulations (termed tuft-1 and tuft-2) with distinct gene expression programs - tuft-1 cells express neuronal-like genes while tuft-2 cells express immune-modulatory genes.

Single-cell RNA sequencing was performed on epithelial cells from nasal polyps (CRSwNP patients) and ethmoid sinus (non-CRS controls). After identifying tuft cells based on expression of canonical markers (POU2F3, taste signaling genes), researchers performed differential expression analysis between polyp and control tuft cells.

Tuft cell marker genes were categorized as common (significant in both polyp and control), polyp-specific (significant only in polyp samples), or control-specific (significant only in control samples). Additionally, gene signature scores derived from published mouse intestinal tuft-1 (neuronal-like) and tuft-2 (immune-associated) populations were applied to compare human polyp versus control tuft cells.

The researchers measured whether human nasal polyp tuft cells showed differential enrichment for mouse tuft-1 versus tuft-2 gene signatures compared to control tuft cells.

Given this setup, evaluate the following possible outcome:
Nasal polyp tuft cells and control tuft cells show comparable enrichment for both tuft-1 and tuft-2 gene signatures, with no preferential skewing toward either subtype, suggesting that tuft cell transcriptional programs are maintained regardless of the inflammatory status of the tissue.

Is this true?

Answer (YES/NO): YES